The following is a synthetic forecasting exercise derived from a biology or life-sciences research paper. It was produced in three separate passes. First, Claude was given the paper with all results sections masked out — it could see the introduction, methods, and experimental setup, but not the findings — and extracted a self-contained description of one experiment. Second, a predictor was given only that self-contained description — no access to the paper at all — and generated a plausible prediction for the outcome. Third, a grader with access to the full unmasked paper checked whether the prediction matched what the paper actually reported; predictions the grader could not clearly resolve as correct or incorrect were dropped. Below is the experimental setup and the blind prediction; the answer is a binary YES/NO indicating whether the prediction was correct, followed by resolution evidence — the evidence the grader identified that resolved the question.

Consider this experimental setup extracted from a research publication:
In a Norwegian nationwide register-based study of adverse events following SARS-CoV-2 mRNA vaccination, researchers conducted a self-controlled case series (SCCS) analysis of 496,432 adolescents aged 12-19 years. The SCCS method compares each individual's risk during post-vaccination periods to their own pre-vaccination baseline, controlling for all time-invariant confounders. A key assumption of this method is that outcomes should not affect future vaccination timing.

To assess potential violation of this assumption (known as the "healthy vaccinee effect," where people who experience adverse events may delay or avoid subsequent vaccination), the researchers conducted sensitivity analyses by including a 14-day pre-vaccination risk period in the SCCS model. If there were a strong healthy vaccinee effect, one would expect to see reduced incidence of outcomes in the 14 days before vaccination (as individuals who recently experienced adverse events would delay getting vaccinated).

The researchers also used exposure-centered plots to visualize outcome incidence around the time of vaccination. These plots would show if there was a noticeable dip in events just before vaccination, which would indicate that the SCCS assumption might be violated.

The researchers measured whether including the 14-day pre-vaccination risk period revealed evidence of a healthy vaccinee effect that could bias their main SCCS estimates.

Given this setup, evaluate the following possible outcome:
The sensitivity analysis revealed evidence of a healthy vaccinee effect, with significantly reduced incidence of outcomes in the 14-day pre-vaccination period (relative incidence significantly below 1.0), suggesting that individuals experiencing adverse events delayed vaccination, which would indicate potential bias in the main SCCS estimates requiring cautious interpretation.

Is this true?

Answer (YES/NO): NO